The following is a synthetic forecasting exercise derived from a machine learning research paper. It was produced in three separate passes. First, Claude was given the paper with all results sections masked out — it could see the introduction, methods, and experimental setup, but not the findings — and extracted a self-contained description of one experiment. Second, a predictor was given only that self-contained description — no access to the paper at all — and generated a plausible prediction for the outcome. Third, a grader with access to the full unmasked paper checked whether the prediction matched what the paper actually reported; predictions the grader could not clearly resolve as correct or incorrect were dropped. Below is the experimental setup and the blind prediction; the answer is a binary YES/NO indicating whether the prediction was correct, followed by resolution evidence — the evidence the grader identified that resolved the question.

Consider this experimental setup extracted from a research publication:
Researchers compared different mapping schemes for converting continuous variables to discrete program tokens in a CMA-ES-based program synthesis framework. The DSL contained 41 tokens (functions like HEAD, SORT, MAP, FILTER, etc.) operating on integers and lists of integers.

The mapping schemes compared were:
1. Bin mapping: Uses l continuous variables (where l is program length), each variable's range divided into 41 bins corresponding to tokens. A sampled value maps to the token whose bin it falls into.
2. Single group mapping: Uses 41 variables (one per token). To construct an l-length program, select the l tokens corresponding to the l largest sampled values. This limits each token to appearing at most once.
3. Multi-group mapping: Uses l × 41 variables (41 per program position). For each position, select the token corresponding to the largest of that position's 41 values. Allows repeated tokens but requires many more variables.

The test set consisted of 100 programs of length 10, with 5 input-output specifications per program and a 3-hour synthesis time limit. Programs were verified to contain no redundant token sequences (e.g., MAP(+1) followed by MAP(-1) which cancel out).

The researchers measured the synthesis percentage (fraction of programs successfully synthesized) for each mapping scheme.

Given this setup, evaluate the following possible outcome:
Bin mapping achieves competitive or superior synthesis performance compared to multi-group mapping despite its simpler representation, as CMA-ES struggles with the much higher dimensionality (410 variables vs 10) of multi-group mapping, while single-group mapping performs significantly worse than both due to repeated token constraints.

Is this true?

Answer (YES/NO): YES